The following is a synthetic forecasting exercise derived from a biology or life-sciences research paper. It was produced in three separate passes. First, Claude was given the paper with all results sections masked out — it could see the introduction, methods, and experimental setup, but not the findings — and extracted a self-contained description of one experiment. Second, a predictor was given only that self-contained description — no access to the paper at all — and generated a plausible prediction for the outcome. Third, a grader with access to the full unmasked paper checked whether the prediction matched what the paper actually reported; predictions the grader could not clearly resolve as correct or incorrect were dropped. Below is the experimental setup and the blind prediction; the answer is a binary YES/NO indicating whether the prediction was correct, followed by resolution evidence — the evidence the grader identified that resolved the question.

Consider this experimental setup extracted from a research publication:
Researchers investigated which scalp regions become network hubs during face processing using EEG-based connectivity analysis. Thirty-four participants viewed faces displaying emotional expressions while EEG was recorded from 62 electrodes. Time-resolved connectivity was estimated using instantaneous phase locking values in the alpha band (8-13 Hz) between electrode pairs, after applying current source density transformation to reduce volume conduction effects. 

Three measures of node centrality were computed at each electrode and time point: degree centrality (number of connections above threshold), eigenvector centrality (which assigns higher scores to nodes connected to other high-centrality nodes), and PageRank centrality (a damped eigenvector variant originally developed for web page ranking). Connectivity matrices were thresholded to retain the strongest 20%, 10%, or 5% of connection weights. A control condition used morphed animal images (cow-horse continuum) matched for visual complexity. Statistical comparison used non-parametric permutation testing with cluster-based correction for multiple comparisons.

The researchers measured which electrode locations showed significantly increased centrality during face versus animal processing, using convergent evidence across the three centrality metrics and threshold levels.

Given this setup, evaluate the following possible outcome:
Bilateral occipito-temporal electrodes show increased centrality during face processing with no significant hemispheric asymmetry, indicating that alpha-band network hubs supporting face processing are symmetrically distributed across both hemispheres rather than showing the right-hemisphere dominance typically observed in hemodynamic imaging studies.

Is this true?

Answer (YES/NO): NO